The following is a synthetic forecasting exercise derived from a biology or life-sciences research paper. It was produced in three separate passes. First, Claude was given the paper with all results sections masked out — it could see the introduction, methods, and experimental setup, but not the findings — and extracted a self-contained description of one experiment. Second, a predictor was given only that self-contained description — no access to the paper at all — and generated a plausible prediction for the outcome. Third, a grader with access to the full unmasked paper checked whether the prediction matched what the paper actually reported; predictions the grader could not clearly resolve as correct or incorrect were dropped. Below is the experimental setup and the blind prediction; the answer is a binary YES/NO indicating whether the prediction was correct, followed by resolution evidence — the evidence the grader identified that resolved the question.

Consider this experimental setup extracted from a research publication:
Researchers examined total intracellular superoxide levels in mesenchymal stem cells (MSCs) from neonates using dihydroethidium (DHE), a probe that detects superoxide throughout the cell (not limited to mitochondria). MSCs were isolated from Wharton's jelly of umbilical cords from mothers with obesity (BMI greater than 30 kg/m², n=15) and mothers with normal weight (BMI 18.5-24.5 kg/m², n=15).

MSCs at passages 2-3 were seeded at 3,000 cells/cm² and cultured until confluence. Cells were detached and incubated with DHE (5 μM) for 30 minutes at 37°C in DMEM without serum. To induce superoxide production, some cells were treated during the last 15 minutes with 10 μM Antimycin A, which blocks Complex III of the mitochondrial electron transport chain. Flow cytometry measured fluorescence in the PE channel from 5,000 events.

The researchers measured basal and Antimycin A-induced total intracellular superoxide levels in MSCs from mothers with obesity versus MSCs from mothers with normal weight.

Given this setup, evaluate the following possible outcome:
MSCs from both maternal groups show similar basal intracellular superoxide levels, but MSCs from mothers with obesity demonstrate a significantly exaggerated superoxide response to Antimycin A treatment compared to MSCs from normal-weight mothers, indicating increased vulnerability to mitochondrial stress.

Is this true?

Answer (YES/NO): NO